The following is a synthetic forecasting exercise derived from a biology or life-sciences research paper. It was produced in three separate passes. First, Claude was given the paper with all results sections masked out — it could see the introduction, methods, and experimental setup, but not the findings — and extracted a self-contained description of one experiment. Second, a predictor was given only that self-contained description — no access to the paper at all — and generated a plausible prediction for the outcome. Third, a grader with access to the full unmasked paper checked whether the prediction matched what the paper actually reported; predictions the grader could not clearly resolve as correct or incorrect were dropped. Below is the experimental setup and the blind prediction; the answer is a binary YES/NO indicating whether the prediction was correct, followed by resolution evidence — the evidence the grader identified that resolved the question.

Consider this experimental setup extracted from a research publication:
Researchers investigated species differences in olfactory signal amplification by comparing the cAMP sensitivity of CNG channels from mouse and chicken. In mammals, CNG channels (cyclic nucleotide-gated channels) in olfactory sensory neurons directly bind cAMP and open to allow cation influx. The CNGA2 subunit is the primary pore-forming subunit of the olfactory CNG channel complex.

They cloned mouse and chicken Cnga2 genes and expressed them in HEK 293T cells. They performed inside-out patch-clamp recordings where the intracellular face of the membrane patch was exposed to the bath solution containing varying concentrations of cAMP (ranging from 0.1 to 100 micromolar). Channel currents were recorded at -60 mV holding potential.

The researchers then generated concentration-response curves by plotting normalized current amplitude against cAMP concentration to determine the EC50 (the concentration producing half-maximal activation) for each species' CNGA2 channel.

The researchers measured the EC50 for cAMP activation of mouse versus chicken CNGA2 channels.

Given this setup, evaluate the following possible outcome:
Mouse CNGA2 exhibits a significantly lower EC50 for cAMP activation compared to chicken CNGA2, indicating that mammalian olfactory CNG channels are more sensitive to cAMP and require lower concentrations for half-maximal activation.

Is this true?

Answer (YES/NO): NO